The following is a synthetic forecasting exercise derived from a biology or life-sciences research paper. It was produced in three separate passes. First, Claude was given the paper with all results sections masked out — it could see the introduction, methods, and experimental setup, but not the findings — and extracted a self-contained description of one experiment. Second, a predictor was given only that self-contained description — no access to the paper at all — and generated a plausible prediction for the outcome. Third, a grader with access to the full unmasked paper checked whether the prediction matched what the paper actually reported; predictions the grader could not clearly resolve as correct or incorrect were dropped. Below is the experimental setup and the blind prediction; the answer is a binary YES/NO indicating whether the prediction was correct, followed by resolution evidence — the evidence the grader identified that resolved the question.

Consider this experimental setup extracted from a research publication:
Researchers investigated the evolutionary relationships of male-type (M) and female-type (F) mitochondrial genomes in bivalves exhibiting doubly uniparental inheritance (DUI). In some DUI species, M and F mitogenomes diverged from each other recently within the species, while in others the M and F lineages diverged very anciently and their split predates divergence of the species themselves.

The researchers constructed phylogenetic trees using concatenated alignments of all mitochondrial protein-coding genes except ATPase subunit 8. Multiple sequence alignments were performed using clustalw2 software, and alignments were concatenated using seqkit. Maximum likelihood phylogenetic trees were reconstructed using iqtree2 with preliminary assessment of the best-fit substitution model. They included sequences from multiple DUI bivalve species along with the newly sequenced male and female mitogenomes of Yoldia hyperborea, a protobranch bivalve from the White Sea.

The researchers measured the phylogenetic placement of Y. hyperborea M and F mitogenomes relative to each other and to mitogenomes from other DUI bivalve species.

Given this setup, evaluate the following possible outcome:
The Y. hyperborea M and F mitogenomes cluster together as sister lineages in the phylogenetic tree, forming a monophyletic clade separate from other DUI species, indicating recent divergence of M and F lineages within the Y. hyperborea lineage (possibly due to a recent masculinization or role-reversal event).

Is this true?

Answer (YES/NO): YES